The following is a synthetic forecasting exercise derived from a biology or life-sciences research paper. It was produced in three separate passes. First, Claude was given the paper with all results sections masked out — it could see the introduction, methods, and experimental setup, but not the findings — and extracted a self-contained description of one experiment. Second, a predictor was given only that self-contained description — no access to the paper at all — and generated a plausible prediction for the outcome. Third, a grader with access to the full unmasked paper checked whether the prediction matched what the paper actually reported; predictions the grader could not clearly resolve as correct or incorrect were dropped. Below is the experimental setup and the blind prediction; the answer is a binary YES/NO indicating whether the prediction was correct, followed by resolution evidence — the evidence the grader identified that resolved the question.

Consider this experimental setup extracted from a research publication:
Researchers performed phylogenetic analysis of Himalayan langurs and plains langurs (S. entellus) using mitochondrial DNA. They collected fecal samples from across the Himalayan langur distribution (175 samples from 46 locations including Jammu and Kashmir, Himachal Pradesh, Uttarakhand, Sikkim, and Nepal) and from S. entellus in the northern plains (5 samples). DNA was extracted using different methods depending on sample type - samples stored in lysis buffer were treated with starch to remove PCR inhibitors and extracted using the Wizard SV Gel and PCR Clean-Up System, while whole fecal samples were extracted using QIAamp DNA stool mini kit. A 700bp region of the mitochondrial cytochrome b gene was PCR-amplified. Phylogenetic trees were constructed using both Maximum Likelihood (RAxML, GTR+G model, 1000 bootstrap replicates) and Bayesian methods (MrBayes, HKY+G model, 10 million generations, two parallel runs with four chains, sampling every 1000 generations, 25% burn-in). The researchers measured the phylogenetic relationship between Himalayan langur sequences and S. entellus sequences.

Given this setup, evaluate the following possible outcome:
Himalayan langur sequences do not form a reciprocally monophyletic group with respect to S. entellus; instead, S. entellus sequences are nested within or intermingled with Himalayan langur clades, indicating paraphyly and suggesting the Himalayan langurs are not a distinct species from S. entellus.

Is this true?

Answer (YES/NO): NO